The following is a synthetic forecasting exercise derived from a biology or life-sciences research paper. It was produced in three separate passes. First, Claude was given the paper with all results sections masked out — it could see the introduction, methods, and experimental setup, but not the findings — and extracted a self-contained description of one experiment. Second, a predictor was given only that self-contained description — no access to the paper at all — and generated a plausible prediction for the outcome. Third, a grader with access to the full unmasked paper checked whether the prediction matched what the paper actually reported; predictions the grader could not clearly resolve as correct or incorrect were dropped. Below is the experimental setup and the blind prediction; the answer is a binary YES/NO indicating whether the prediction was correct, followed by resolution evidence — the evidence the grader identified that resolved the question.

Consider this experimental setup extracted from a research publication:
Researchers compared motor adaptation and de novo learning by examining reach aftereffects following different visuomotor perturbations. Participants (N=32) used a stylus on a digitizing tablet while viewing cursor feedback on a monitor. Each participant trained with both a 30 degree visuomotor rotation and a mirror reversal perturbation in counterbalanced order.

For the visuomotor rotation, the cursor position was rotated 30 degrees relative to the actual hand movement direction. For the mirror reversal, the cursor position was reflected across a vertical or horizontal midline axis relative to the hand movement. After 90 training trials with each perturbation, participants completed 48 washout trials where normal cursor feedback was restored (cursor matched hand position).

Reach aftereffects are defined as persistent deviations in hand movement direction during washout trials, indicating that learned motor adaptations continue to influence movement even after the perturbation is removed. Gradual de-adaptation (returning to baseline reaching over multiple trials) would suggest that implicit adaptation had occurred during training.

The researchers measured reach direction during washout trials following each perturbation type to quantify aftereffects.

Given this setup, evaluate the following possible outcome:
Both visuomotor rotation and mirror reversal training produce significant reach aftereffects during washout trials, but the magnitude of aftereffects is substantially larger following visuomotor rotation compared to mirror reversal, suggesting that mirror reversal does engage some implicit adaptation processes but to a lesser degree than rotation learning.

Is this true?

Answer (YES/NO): NO